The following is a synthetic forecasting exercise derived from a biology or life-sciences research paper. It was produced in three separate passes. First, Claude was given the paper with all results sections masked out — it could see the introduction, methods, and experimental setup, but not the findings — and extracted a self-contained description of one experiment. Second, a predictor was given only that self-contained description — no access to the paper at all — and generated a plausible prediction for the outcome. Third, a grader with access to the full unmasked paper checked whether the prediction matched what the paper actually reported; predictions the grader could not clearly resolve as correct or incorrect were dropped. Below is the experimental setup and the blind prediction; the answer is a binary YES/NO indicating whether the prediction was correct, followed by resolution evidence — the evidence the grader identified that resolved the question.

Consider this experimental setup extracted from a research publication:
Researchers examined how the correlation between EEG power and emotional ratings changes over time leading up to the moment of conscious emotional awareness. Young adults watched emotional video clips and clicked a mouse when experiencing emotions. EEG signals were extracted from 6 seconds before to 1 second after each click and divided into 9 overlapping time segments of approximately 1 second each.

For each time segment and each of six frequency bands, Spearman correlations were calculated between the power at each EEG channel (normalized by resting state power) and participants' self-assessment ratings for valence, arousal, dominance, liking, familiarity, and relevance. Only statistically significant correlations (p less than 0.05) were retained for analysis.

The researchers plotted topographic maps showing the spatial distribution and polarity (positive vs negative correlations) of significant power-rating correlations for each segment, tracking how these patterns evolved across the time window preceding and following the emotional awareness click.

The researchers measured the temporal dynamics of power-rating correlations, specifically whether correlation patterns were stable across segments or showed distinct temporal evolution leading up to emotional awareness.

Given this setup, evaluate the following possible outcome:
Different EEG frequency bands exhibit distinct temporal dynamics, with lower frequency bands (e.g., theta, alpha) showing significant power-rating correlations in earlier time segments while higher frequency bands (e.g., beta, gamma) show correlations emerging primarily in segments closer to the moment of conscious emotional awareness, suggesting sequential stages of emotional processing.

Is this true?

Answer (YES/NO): NO